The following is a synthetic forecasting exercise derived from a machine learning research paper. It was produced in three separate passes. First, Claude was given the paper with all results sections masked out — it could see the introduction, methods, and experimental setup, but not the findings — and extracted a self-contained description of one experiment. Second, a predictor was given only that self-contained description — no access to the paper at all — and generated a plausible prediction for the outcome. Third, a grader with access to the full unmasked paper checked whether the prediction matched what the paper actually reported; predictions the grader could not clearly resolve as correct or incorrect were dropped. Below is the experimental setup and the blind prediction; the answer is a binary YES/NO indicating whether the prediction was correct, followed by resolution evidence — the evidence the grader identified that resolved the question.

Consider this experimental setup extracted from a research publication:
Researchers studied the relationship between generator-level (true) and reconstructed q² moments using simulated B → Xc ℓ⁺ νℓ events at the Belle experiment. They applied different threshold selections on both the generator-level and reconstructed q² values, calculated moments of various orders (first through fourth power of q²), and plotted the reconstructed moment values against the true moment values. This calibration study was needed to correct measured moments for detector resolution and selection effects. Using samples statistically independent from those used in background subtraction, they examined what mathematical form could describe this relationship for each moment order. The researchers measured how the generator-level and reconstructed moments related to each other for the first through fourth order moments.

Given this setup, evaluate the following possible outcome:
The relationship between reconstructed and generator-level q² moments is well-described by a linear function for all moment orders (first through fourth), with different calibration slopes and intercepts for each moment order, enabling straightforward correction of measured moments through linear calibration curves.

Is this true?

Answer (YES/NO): YES